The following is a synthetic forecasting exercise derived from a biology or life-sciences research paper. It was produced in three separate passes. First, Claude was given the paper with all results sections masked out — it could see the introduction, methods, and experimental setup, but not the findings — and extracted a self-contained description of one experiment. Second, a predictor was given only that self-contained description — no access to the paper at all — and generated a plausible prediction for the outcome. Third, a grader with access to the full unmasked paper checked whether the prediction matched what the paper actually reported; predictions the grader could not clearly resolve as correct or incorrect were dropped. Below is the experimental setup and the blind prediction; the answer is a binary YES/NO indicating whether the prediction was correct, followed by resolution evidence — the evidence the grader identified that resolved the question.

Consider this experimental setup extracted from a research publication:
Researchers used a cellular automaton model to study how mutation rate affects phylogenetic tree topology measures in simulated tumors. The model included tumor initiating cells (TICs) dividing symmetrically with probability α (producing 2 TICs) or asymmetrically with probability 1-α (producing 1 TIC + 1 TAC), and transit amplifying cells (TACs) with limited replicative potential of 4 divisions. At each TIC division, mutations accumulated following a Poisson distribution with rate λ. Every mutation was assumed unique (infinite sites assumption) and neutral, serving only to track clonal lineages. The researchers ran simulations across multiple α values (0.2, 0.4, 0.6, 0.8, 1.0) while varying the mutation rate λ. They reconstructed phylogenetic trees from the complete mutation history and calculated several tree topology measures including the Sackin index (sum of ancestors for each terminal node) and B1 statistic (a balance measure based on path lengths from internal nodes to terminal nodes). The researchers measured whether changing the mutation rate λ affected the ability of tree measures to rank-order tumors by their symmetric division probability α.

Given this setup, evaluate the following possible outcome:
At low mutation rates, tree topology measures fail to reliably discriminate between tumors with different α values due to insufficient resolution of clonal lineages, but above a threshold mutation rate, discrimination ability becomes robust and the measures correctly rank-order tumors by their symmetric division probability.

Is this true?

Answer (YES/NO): NO